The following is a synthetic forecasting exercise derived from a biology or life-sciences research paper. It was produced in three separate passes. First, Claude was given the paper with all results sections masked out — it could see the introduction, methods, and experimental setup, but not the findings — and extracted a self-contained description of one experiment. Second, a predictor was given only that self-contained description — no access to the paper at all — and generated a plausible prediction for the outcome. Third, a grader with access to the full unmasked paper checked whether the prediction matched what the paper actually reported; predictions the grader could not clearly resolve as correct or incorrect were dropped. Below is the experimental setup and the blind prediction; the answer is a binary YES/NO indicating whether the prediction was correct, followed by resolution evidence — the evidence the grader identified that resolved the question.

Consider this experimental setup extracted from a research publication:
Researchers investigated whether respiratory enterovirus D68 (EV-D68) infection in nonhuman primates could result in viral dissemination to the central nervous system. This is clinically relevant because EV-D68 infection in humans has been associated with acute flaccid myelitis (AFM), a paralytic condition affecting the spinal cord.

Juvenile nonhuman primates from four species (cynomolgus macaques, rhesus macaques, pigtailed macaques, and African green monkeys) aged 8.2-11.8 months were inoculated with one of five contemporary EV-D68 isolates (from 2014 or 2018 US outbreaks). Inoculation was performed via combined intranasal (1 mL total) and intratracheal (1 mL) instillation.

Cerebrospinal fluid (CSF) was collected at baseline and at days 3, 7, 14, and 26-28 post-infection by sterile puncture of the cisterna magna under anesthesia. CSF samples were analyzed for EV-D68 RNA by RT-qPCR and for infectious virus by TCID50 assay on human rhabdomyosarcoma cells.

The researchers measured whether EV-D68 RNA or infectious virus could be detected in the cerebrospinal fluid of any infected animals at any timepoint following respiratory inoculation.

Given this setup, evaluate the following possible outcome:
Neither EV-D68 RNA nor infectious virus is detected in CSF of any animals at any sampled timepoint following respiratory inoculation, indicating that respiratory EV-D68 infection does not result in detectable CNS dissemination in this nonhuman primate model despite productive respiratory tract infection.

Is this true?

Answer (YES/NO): YES